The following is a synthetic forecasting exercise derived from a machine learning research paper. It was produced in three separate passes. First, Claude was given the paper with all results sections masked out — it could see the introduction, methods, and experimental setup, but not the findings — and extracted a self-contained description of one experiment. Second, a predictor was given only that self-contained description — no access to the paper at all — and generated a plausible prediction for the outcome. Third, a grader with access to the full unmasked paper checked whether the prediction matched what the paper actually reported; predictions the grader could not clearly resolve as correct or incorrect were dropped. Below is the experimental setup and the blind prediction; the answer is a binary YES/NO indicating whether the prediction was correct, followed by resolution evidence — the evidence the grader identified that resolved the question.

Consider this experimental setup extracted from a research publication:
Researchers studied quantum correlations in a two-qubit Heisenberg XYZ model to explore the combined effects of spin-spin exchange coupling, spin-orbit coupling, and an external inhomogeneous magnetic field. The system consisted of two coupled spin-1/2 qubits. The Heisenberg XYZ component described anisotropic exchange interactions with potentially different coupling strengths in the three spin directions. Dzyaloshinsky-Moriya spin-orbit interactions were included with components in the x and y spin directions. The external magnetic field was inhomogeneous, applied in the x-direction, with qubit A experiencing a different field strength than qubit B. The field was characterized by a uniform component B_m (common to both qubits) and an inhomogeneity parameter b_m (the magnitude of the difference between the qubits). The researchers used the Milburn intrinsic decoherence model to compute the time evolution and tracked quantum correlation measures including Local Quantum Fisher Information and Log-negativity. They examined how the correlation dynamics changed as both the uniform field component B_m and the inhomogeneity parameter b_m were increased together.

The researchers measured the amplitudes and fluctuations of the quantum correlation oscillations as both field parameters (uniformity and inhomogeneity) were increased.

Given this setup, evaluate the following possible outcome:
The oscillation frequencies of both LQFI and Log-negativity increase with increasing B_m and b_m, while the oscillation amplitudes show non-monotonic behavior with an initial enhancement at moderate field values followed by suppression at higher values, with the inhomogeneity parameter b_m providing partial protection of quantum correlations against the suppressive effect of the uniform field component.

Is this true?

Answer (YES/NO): NO